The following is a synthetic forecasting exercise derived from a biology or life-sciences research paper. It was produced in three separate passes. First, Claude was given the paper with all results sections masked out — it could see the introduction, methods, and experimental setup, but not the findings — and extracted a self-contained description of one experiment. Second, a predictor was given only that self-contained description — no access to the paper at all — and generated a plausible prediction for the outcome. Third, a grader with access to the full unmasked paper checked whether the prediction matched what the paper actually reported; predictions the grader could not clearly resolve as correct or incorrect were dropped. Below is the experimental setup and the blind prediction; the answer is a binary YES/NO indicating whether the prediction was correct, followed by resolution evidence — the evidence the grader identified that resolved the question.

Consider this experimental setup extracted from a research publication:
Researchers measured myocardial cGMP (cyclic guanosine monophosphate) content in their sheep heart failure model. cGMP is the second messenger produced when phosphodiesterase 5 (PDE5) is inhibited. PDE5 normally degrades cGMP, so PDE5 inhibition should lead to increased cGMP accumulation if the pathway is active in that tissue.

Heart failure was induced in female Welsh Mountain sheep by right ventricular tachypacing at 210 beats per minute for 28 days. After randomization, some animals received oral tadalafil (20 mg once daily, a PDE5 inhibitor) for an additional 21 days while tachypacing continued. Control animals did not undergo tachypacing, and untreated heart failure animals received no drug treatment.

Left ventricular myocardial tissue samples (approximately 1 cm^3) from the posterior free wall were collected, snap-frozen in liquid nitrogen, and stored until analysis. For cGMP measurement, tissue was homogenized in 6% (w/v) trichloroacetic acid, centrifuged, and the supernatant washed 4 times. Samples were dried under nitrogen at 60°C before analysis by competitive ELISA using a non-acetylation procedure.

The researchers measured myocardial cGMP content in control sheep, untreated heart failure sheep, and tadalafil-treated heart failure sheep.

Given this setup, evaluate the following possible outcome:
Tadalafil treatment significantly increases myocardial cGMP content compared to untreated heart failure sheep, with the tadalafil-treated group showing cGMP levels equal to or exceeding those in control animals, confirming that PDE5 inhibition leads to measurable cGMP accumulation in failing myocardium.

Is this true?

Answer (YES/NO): NO